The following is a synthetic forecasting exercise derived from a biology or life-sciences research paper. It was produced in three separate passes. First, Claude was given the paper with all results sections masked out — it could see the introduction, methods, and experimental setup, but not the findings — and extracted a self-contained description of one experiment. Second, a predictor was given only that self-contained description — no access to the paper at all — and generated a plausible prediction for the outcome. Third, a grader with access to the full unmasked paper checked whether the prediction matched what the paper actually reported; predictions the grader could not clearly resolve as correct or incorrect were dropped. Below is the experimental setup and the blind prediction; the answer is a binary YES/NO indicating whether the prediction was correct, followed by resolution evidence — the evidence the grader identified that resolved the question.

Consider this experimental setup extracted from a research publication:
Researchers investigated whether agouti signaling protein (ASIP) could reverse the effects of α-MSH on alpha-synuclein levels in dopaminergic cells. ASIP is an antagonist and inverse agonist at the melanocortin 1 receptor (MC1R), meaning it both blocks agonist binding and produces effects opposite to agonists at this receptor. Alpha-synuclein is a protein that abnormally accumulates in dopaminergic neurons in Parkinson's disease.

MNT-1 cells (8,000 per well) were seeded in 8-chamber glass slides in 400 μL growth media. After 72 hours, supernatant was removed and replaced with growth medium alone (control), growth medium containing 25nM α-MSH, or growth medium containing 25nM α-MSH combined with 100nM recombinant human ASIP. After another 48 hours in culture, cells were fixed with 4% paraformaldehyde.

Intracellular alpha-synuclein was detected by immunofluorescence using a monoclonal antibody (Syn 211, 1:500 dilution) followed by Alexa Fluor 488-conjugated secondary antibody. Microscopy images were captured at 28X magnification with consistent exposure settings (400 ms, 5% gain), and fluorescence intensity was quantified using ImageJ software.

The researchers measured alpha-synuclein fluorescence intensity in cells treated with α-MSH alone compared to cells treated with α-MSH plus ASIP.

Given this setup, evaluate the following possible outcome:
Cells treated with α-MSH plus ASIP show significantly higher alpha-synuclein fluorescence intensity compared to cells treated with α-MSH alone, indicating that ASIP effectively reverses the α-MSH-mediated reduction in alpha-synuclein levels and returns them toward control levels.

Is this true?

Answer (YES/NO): NO